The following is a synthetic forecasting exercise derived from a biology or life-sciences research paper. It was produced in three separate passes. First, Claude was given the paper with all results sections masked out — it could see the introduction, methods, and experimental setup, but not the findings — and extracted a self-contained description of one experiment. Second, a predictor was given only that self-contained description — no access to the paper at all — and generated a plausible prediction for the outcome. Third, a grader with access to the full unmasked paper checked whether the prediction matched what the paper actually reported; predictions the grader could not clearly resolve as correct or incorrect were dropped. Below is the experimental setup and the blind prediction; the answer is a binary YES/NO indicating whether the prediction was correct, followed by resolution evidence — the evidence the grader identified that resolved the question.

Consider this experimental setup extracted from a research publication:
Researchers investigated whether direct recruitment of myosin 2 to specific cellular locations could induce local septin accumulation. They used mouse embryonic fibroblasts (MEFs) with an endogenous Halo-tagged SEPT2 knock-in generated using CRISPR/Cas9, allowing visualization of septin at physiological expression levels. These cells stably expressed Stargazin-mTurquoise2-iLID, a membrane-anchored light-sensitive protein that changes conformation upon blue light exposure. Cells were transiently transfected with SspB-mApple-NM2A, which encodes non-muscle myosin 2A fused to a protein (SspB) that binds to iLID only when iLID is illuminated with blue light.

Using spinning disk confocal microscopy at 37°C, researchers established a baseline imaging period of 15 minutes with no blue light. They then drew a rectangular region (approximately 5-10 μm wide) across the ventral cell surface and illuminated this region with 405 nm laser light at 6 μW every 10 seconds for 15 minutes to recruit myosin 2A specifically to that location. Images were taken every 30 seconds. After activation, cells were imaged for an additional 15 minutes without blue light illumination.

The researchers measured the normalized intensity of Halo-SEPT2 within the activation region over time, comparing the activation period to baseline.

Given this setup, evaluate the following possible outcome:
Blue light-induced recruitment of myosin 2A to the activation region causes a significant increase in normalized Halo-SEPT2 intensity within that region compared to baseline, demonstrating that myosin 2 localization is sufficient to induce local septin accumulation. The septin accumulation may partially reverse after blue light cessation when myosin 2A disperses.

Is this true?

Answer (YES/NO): NO